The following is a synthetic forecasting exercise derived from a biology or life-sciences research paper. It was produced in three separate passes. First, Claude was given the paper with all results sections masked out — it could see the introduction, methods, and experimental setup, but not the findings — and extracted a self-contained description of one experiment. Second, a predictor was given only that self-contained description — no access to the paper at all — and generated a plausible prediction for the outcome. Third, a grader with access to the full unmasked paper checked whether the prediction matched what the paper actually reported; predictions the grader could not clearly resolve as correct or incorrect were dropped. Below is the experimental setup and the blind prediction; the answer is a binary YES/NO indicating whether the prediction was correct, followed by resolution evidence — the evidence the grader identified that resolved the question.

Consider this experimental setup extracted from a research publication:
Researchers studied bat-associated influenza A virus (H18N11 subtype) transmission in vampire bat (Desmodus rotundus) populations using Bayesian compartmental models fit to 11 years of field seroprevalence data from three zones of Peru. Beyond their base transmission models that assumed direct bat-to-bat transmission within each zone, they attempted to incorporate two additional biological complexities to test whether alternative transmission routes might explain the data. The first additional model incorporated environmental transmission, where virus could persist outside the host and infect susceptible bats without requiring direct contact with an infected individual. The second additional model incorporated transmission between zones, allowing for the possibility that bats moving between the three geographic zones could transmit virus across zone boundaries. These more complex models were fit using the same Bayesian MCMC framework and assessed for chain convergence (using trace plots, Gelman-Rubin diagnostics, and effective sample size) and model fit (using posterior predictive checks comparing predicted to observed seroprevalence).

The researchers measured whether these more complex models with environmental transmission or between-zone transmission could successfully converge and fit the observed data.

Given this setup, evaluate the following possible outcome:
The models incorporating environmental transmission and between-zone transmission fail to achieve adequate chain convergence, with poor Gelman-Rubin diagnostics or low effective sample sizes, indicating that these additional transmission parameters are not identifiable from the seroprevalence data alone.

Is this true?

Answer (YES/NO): YES